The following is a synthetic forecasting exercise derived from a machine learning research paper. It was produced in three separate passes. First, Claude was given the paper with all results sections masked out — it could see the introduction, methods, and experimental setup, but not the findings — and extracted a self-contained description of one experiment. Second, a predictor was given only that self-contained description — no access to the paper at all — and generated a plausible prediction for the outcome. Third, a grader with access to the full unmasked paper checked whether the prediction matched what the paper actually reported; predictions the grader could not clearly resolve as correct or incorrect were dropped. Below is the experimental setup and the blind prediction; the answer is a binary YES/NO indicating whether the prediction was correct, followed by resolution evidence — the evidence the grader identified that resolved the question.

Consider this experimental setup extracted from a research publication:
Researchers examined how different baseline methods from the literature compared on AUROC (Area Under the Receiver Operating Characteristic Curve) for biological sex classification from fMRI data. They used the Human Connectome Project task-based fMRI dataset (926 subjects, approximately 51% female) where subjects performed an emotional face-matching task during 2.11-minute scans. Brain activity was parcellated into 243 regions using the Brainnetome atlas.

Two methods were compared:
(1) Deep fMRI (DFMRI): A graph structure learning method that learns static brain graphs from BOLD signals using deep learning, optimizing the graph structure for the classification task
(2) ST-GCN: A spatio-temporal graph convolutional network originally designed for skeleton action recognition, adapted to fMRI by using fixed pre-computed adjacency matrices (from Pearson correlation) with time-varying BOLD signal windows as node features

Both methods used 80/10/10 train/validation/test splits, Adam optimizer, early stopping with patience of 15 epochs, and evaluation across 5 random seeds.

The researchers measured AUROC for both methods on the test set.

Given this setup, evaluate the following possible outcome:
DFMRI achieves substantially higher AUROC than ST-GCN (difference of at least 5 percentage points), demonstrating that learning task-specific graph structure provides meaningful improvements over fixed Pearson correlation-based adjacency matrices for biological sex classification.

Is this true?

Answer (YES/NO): YES